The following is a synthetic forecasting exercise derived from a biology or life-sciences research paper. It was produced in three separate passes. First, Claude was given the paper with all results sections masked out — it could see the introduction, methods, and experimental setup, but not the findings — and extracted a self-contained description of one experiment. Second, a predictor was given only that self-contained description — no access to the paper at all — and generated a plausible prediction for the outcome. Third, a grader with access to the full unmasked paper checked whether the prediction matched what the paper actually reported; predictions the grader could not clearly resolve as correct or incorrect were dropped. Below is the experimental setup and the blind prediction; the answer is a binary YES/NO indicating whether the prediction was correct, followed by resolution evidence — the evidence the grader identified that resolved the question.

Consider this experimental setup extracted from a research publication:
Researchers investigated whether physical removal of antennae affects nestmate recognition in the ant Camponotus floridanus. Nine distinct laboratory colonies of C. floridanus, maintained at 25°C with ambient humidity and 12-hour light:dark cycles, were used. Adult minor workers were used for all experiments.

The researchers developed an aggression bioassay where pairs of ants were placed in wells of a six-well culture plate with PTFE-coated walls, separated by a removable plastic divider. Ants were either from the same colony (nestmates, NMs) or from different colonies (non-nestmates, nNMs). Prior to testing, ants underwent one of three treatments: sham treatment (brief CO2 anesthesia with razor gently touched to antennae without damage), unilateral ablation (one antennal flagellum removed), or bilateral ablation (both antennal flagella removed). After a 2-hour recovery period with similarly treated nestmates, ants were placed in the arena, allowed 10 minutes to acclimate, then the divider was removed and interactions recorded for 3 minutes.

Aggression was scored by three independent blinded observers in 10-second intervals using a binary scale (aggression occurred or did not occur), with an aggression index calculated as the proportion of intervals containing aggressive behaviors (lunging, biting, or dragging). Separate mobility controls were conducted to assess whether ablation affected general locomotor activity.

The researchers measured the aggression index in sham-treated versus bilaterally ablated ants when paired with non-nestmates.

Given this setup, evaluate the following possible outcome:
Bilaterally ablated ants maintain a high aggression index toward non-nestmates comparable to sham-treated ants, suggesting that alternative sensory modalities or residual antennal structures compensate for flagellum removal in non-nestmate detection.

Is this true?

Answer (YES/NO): NO